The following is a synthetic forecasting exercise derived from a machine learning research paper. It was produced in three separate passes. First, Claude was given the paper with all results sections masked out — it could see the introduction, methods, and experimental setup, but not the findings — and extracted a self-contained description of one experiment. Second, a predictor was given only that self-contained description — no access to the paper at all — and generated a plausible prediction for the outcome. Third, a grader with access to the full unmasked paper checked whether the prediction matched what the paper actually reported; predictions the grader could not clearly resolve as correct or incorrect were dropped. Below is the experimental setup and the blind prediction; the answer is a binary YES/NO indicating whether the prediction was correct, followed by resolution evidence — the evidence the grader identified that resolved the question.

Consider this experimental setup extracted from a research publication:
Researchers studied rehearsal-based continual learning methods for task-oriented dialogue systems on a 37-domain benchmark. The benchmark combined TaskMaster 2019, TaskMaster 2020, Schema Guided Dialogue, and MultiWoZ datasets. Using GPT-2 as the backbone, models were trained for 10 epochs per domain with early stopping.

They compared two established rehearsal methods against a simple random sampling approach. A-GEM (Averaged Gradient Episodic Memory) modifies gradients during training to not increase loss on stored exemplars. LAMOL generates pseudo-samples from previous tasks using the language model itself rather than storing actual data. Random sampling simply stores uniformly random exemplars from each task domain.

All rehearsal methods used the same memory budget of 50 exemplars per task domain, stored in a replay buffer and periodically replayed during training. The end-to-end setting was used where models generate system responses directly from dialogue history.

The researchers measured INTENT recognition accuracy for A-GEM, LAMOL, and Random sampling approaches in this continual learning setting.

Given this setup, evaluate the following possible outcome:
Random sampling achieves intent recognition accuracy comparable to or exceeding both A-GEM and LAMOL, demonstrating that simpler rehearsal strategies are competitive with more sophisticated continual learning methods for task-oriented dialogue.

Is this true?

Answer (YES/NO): YES